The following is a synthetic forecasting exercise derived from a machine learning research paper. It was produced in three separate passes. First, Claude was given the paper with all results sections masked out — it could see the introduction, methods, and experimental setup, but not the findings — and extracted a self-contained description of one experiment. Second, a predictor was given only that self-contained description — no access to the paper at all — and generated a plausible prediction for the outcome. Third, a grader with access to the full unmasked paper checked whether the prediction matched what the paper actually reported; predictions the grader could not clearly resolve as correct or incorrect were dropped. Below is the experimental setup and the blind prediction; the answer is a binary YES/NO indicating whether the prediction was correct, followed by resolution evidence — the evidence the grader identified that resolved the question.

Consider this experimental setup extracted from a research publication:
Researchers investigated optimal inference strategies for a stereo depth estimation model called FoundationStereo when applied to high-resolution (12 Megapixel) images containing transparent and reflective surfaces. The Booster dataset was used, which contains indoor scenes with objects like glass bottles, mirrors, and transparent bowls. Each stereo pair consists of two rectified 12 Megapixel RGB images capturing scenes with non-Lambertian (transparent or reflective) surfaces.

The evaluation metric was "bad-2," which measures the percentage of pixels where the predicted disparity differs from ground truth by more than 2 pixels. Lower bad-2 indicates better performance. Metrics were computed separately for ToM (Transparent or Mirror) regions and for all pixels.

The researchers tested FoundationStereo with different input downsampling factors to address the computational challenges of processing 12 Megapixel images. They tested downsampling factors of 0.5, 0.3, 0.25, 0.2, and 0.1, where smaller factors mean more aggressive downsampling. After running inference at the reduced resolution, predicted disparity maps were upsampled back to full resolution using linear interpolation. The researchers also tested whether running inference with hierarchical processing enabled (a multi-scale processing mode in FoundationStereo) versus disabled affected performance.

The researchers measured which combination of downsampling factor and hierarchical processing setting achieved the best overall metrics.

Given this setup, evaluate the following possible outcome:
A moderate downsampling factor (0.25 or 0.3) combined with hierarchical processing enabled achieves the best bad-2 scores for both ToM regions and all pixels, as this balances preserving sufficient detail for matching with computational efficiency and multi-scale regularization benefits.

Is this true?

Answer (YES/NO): NO